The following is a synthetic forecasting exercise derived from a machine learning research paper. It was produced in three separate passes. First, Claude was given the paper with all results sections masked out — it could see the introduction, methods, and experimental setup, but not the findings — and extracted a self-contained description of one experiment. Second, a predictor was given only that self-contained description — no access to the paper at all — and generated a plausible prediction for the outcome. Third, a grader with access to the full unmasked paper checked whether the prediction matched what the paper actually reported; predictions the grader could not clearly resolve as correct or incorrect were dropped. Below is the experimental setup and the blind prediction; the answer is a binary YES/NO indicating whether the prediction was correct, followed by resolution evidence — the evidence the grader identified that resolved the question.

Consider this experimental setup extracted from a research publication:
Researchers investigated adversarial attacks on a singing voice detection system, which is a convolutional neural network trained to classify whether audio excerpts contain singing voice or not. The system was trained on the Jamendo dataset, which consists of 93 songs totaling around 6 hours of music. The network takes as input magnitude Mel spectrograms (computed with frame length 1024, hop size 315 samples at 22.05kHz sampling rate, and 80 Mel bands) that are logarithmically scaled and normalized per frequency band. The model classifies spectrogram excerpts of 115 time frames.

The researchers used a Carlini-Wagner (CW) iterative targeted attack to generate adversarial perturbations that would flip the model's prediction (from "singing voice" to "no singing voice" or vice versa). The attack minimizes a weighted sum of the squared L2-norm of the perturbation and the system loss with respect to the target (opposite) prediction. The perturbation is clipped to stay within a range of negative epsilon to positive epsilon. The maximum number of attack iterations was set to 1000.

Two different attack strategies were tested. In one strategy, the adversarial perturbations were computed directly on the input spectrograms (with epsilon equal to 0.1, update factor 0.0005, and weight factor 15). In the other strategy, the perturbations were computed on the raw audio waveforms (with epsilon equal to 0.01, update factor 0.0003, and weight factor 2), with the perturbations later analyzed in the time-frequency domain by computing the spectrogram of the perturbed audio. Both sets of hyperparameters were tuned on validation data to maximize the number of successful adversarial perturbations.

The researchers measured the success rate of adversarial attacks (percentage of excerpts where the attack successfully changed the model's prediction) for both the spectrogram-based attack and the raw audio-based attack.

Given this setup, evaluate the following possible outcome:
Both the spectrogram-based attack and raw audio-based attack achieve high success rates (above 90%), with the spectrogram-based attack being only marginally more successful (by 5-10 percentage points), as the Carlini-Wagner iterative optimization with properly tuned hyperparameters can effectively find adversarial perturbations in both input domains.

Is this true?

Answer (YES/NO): NO